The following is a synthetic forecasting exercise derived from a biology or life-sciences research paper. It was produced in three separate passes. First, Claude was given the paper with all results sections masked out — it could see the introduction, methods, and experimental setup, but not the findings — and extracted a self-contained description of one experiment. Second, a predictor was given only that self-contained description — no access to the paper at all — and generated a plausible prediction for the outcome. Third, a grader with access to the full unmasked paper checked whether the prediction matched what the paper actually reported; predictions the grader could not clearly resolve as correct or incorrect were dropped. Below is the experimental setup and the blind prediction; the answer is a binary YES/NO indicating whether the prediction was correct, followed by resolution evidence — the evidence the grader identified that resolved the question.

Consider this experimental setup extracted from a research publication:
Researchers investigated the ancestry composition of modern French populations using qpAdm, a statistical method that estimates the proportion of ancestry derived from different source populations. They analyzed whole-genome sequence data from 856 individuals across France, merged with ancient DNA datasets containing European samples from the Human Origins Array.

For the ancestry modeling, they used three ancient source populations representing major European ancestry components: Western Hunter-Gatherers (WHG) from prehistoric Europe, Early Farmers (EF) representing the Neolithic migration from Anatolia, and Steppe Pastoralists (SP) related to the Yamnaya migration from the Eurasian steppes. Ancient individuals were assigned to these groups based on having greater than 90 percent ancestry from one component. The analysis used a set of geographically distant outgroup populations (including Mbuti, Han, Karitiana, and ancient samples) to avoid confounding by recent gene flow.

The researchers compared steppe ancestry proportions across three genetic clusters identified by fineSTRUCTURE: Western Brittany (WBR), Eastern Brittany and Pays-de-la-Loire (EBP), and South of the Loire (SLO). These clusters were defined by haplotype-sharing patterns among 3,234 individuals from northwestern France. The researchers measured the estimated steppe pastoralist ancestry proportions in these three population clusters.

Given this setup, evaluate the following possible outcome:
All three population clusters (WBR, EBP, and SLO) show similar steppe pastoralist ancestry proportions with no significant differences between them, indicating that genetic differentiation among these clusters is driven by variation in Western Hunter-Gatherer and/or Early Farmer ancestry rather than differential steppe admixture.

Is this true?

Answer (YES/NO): NO